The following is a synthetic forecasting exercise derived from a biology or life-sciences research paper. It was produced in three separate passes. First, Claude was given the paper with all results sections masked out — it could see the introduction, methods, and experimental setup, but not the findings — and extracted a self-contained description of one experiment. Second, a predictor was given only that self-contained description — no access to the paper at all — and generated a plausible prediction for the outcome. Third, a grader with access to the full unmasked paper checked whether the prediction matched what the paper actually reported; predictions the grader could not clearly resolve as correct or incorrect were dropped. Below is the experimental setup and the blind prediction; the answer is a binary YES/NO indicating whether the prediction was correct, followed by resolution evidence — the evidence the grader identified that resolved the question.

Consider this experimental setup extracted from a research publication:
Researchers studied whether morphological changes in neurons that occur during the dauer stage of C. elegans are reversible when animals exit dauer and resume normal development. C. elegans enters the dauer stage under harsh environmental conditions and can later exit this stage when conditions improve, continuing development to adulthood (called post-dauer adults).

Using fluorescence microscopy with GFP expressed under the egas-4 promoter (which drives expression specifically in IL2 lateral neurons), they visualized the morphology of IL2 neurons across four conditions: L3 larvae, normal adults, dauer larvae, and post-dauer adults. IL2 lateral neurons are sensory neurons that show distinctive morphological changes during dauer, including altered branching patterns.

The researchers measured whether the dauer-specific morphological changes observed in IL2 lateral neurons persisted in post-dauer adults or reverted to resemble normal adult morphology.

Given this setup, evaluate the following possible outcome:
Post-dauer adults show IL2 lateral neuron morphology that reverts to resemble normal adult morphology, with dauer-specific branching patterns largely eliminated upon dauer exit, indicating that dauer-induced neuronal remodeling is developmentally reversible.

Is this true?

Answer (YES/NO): YES